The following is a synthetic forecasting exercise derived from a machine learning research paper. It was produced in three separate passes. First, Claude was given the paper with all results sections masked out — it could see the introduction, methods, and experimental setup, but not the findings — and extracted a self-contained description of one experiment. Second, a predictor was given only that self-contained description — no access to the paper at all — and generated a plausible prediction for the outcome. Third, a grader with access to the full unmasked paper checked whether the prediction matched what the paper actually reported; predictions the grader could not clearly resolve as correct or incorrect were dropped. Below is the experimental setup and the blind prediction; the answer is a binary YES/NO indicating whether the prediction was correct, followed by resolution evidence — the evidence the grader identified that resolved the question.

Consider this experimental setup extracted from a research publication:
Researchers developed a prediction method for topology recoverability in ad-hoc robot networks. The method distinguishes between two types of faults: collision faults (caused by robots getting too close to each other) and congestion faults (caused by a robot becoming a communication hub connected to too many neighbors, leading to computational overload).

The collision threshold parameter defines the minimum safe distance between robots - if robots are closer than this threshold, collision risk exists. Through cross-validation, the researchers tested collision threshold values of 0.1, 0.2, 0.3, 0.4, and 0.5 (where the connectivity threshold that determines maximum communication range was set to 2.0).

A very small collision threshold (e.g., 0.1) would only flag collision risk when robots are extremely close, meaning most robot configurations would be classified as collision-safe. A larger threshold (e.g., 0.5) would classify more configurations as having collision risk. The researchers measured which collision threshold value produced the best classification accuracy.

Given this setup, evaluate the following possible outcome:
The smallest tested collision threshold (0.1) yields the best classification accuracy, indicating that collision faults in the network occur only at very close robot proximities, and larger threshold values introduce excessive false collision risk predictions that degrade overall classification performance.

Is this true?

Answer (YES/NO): NO